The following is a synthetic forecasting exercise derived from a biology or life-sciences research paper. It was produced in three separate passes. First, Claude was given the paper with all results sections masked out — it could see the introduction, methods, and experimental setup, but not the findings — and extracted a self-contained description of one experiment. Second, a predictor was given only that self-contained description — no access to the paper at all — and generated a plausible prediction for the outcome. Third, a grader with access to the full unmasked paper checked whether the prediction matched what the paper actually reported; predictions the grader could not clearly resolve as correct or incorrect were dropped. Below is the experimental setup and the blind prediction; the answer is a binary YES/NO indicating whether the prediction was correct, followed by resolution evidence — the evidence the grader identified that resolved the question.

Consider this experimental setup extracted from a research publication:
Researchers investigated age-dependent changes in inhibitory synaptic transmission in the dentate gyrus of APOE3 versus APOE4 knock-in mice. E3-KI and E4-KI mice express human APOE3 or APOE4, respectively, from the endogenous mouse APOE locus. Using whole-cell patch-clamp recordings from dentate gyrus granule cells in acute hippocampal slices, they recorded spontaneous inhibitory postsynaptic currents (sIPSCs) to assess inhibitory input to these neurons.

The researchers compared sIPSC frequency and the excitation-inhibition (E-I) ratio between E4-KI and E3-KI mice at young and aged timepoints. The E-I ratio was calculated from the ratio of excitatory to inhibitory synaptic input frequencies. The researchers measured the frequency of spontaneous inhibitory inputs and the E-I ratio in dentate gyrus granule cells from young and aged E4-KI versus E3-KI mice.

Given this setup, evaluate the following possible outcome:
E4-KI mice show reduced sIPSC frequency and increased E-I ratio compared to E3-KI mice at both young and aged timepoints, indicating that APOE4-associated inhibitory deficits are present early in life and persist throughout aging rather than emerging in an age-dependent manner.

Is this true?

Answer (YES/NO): NO